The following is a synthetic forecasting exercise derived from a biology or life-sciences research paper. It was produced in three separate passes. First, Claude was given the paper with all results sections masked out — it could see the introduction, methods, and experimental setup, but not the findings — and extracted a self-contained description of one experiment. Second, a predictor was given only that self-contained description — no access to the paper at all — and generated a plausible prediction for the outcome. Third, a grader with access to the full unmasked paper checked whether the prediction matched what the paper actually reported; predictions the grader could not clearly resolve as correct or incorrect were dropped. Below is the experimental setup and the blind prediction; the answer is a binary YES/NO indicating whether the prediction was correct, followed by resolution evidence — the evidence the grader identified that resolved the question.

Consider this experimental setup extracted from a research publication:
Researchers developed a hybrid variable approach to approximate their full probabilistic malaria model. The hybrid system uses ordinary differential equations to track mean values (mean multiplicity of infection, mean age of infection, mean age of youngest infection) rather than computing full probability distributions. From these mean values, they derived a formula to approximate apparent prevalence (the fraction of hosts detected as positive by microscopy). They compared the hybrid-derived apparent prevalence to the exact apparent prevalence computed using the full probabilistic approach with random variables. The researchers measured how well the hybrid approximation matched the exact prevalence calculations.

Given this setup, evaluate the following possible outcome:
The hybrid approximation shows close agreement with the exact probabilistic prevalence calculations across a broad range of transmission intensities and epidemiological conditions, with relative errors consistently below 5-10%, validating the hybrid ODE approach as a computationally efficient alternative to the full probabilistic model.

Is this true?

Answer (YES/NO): NO